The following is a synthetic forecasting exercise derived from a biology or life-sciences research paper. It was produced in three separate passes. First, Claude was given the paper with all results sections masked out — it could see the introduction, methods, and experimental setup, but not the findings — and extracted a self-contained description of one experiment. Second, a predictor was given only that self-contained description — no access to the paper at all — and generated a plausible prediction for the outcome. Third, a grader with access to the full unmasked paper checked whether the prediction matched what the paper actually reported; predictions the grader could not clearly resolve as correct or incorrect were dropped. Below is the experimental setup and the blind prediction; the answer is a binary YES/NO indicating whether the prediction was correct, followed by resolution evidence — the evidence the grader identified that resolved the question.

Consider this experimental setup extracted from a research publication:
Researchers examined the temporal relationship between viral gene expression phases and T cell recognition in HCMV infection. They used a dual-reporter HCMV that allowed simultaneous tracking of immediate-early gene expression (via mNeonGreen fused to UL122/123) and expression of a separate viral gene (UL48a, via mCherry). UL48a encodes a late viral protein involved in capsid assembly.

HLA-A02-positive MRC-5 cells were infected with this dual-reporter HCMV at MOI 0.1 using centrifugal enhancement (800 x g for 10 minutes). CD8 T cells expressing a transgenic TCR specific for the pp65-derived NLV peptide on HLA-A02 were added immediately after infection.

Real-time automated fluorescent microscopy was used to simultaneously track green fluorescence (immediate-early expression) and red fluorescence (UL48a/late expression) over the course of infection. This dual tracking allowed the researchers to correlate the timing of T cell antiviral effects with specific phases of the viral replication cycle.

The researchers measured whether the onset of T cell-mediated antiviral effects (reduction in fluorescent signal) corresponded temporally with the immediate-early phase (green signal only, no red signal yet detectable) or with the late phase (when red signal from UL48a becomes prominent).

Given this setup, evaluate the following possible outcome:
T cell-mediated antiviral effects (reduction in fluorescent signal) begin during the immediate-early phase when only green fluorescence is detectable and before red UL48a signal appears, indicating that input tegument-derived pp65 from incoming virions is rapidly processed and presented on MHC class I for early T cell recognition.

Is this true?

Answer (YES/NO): NO